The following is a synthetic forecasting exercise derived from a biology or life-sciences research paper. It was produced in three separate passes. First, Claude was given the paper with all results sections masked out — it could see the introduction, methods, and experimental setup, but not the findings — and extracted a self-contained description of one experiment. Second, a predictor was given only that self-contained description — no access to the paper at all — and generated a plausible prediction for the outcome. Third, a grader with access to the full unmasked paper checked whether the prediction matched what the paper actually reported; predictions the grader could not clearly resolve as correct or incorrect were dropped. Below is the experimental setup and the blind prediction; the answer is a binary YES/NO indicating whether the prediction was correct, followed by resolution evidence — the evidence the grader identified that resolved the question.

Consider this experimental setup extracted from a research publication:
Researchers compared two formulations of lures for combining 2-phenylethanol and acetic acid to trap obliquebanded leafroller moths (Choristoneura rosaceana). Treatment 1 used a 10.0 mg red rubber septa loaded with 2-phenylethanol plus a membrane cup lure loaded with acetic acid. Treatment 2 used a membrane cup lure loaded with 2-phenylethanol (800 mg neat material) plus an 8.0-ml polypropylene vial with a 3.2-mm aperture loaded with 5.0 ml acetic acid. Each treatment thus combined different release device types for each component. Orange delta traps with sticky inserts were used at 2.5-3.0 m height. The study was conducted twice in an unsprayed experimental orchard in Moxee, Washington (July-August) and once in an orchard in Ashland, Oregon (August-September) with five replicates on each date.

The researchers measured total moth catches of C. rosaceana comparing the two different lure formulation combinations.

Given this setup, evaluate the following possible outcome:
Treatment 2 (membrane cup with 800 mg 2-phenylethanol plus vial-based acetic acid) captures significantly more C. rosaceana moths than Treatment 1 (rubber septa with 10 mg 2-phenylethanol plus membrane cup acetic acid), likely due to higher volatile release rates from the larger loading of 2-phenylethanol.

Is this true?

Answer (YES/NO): YES